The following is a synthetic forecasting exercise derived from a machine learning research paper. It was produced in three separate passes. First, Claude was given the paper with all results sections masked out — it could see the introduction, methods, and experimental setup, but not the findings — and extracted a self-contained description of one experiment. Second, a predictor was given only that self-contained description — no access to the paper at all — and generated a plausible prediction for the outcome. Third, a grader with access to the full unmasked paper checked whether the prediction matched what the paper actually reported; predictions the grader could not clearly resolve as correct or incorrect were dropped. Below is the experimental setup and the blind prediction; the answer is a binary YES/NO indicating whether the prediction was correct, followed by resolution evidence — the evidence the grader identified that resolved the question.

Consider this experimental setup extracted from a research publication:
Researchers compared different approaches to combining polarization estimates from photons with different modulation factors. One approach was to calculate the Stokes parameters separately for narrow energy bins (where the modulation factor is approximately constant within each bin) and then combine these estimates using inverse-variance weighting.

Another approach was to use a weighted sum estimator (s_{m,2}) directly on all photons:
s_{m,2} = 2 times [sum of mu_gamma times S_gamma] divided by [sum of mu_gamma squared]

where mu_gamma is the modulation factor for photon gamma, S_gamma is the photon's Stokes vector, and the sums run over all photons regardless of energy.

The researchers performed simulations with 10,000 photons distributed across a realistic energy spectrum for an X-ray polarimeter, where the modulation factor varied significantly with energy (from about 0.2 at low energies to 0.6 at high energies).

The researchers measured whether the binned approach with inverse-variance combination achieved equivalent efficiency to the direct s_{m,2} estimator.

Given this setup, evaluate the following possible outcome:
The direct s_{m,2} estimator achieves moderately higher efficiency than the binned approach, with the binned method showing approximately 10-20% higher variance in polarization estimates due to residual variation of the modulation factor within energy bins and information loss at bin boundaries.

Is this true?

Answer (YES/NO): NO